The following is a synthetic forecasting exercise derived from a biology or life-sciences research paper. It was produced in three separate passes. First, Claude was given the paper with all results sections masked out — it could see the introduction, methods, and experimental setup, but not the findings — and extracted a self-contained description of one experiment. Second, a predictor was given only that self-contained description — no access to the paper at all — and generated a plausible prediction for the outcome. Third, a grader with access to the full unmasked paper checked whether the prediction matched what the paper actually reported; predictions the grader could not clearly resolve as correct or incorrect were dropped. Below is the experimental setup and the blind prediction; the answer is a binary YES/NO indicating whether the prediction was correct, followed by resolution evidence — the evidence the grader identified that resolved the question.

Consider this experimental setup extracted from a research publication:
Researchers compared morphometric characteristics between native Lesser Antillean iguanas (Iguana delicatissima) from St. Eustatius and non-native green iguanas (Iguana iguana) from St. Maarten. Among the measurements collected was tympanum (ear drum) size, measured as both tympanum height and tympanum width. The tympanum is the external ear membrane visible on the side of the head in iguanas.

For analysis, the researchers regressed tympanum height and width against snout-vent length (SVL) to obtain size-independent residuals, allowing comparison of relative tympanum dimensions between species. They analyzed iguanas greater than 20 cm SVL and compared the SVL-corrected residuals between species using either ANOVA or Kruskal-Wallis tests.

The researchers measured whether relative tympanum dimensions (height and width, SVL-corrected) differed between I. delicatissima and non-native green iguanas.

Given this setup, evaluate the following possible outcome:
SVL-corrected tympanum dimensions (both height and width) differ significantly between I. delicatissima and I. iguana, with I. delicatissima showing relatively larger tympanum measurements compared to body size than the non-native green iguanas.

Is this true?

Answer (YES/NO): NO